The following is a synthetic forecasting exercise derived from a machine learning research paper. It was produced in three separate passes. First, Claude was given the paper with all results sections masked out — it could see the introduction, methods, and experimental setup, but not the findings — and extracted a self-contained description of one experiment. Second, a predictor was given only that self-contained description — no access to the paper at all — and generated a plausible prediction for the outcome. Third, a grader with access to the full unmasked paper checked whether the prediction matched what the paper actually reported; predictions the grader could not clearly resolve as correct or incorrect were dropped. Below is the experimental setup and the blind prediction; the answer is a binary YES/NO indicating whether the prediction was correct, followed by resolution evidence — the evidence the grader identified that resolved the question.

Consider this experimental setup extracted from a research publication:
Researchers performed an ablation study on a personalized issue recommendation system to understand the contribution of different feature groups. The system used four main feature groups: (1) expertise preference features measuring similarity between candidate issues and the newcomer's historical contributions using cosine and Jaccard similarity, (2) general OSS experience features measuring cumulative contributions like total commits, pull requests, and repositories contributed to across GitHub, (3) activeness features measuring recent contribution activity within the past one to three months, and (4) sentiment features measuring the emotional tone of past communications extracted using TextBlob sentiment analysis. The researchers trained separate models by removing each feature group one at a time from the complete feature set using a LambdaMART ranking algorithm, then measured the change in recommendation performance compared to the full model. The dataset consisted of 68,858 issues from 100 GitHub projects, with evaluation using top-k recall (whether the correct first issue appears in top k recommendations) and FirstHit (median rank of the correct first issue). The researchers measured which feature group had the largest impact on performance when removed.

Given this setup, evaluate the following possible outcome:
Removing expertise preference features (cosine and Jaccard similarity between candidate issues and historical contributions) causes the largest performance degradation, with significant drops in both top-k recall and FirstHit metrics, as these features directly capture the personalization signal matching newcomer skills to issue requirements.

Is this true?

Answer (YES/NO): NO